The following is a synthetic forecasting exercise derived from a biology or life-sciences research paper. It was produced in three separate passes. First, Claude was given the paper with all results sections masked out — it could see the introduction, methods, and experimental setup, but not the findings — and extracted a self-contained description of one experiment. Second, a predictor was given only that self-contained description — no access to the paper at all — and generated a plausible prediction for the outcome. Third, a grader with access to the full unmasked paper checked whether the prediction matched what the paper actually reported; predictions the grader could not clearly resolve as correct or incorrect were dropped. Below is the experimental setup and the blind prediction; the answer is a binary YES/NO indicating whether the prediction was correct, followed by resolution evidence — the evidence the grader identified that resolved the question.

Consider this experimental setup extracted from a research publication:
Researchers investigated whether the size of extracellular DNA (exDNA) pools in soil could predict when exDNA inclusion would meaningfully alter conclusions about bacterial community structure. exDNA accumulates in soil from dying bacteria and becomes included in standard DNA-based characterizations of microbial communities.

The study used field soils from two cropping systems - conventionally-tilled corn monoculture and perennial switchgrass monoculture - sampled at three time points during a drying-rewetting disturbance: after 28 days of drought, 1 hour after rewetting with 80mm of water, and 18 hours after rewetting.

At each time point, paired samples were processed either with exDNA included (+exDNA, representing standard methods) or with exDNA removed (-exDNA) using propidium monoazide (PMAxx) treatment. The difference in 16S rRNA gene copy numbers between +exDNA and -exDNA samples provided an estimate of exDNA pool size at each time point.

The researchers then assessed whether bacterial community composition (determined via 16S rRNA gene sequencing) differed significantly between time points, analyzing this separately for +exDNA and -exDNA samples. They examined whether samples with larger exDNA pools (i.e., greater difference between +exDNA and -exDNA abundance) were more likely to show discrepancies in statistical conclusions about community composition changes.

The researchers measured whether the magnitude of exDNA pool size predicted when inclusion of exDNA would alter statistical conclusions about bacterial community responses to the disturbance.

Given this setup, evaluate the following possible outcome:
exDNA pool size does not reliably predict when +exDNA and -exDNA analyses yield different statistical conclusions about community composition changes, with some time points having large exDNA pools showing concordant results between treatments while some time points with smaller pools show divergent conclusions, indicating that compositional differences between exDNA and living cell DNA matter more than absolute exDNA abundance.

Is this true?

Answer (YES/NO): NO